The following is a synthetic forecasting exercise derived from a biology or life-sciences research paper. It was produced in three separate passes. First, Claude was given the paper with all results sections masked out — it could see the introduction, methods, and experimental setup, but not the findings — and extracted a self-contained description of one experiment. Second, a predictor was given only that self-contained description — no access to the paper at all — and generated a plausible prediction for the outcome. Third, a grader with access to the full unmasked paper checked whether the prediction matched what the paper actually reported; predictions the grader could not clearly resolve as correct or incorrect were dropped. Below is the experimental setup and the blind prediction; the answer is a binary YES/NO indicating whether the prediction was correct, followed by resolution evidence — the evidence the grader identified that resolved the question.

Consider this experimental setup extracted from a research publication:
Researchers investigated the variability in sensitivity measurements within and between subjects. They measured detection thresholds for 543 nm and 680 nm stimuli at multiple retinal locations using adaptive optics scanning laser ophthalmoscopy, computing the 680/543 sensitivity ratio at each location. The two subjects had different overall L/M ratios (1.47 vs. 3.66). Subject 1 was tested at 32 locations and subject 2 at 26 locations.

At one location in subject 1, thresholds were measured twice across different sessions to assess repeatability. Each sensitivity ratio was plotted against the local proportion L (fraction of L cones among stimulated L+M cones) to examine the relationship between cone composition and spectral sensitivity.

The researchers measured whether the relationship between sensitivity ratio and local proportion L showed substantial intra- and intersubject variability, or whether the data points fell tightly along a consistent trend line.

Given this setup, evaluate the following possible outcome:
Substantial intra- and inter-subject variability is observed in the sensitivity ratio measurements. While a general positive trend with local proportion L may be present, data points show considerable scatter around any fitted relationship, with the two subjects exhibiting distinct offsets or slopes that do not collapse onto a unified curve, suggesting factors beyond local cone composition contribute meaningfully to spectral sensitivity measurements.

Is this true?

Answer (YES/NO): YES